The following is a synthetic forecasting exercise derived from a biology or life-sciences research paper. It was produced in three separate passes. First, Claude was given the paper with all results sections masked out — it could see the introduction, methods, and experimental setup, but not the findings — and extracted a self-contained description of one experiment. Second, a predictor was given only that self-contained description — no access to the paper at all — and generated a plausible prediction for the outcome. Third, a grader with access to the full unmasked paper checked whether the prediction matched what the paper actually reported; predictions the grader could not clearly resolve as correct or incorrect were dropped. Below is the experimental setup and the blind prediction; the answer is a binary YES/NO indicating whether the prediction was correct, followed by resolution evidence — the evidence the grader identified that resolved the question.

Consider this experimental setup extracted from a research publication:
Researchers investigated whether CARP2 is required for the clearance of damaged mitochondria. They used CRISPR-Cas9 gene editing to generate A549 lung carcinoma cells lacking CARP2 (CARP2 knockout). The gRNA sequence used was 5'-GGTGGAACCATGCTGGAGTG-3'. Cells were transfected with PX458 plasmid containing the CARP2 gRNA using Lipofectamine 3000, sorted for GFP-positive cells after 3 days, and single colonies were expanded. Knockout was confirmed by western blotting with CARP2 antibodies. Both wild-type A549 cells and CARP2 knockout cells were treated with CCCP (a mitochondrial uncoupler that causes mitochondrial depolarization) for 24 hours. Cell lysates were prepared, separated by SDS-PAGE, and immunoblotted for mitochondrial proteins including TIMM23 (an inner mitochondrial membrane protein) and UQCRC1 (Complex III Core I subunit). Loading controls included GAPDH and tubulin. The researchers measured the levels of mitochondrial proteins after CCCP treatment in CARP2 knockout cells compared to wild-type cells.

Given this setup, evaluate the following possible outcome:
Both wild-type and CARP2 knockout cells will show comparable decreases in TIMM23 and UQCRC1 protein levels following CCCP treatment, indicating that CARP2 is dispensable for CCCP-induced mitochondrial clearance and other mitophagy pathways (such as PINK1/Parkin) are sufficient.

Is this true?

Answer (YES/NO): NO